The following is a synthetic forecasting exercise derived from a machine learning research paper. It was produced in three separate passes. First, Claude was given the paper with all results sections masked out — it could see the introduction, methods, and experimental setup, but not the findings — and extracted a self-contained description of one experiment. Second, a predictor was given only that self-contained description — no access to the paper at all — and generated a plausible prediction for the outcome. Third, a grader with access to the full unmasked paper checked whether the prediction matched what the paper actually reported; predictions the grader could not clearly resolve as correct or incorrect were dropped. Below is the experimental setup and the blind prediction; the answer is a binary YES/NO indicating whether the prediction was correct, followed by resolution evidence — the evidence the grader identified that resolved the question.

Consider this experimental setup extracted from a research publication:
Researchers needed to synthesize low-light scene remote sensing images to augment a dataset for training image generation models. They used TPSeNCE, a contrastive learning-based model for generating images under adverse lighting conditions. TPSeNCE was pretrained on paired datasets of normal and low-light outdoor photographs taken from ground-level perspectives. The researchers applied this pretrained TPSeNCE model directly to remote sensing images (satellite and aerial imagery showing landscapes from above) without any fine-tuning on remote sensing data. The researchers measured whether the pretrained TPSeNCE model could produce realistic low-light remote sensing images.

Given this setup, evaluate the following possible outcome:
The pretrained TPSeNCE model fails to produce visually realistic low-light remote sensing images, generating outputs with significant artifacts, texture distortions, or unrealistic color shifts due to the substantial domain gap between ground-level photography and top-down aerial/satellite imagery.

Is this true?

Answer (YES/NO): NO